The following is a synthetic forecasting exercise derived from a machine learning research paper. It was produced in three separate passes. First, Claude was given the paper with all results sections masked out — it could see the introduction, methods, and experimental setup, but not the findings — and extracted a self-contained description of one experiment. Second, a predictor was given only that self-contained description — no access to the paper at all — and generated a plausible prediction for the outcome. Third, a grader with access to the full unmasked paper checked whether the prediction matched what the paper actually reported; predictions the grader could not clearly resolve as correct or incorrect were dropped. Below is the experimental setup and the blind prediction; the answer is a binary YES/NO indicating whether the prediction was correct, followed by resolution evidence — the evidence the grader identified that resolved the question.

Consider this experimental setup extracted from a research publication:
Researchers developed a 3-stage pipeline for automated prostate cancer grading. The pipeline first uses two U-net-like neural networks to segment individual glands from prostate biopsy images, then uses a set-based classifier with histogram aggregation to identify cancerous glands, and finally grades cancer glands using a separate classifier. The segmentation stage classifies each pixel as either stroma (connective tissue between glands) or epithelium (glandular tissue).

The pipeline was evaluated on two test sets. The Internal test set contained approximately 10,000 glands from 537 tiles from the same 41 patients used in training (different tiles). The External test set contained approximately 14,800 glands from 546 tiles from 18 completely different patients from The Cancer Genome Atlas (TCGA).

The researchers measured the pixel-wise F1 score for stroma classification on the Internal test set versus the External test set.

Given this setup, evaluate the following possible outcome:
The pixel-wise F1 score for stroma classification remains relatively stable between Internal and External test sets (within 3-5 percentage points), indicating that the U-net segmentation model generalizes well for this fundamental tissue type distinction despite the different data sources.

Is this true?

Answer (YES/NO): YES